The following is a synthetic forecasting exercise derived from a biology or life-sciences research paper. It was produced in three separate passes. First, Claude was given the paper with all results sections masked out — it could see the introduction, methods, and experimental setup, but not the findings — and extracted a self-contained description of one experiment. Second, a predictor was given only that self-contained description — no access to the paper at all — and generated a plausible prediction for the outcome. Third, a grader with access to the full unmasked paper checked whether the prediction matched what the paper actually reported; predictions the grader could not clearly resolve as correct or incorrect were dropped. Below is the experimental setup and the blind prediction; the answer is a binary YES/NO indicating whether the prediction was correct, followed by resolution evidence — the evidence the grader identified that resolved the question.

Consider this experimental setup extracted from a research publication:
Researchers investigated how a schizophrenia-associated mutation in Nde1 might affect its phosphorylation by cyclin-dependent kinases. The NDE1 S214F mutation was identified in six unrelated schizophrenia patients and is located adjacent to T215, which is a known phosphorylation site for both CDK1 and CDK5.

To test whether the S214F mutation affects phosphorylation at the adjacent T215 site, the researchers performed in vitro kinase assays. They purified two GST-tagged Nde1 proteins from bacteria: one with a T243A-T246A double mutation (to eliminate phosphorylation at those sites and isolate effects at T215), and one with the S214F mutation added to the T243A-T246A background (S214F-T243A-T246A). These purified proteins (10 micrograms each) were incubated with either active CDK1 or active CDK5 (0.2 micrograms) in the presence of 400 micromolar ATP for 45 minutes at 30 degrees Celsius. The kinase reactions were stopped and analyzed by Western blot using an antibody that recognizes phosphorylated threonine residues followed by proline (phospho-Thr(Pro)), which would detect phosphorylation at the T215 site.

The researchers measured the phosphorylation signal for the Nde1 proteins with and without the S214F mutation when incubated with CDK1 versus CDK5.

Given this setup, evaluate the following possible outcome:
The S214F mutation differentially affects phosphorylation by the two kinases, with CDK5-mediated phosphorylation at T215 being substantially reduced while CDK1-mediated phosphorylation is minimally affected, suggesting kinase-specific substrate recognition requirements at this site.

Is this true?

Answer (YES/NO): YES